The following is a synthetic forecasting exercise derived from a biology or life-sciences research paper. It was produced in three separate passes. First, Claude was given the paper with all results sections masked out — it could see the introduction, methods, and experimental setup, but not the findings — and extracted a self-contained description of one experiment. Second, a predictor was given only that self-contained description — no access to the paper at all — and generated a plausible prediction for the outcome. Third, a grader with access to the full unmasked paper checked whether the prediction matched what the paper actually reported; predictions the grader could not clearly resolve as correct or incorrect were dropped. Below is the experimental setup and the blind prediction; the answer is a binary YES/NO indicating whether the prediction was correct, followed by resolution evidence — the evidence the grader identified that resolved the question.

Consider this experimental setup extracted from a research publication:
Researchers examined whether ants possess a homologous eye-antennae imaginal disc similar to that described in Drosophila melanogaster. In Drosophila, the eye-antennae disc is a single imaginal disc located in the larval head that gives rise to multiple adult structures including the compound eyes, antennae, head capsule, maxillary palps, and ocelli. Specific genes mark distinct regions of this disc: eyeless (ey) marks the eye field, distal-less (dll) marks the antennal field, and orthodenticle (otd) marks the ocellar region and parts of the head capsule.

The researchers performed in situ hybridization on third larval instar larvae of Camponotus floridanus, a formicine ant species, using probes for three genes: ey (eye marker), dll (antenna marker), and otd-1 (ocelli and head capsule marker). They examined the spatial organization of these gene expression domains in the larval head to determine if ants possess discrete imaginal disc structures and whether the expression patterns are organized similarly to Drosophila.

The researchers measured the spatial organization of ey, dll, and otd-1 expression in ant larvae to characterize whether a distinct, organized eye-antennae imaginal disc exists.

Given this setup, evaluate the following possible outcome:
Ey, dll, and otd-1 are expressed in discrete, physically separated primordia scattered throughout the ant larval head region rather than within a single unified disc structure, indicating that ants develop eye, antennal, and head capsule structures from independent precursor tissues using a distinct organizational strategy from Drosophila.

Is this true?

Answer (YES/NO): NO